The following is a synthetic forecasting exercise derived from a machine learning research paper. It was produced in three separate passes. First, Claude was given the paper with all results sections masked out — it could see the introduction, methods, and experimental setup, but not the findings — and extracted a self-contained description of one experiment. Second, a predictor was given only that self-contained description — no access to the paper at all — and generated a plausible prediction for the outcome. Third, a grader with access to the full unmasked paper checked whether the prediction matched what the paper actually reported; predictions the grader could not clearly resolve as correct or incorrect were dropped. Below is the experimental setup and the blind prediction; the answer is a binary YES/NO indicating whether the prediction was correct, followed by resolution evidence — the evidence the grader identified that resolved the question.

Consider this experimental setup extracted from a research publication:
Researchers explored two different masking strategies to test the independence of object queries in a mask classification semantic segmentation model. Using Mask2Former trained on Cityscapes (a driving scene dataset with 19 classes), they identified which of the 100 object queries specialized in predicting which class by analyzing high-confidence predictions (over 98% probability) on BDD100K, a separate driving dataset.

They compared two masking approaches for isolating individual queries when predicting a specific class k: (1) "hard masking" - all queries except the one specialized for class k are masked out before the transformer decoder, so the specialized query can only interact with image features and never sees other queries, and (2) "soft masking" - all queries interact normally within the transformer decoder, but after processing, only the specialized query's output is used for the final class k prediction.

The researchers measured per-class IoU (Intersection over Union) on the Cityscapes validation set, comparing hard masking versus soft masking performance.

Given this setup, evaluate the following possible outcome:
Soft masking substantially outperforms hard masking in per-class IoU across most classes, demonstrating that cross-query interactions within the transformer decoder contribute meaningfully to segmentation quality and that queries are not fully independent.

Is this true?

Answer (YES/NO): NO